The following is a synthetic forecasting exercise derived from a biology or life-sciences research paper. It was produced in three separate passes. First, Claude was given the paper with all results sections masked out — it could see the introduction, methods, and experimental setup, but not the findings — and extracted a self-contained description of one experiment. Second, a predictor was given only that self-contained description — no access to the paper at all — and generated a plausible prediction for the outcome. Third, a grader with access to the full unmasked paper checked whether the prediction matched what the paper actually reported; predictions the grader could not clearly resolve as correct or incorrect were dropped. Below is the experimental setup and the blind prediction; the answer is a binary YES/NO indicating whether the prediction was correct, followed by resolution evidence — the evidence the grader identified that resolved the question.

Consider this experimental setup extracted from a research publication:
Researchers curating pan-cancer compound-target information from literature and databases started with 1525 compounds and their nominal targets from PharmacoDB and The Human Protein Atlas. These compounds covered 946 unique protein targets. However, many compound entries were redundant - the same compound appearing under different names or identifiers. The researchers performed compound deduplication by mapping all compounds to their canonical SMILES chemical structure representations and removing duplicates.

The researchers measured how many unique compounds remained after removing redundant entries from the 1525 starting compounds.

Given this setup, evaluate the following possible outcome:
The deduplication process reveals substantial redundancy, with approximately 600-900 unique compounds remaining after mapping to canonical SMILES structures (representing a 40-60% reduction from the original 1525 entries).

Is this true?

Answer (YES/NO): YES